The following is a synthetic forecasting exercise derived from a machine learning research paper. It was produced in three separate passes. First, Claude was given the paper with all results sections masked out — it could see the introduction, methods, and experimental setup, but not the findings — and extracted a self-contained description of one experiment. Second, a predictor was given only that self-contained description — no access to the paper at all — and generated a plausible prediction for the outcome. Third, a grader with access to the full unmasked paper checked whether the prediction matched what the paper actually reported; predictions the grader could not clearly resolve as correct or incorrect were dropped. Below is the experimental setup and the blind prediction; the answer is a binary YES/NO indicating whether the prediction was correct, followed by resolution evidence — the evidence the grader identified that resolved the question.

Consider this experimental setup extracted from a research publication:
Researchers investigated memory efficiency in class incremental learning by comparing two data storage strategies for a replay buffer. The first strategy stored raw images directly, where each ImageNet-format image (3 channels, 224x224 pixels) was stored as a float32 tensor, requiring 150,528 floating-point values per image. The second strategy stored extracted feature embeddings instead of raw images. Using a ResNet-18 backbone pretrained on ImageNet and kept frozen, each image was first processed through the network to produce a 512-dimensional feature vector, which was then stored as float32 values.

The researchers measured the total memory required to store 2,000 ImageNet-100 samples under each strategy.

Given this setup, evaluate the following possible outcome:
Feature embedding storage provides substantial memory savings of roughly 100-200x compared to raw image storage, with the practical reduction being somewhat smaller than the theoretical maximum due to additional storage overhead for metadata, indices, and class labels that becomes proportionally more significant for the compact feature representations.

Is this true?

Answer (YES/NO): NO